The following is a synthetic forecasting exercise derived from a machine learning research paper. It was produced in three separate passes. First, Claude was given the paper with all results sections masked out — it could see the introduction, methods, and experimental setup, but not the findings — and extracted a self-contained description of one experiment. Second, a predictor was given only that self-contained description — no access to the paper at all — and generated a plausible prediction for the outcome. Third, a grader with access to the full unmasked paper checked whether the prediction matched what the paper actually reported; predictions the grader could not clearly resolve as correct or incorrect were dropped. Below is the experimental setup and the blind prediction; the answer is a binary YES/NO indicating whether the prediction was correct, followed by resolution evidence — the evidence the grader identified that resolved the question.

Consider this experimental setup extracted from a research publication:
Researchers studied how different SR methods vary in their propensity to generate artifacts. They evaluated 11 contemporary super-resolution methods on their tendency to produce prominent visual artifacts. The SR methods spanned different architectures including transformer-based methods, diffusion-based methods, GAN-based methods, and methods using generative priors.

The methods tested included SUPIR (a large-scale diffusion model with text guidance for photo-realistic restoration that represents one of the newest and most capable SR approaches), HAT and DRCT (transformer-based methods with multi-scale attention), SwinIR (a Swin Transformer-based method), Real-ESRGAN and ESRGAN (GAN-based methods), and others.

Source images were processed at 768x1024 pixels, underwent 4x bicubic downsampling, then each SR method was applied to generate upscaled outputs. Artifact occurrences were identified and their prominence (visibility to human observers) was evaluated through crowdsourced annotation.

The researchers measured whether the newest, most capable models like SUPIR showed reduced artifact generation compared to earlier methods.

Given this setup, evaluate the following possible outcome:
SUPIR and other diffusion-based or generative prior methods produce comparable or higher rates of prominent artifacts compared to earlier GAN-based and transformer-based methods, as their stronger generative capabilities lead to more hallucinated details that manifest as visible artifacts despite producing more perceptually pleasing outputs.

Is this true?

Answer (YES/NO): NO